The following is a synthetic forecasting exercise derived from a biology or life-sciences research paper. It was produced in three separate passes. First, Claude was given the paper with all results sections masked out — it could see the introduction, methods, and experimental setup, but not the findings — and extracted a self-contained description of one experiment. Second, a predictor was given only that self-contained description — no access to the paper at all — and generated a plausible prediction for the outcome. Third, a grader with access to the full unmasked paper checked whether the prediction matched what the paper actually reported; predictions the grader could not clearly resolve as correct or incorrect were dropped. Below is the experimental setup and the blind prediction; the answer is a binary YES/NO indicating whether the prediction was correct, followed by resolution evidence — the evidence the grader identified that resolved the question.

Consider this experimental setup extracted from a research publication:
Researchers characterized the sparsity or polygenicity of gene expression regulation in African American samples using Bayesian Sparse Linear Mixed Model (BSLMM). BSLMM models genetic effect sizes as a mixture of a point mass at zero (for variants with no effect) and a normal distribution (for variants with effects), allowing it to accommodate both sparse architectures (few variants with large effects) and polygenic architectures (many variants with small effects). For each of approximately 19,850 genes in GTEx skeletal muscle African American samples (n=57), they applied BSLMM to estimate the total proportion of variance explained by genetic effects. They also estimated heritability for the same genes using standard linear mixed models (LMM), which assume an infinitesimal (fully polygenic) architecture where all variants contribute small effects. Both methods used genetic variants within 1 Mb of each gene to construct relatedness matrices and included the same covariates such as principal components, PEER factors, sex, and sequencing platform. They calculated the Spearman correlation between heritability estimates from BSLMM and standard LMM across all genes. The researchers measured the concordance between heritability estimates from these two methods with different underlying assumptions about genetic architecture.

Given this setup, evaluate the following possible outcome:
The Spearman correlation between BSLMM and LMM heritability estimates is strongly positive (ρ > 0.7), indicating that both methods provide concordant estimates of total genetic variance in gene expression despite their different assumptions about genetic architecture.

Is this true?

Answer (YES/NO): YES